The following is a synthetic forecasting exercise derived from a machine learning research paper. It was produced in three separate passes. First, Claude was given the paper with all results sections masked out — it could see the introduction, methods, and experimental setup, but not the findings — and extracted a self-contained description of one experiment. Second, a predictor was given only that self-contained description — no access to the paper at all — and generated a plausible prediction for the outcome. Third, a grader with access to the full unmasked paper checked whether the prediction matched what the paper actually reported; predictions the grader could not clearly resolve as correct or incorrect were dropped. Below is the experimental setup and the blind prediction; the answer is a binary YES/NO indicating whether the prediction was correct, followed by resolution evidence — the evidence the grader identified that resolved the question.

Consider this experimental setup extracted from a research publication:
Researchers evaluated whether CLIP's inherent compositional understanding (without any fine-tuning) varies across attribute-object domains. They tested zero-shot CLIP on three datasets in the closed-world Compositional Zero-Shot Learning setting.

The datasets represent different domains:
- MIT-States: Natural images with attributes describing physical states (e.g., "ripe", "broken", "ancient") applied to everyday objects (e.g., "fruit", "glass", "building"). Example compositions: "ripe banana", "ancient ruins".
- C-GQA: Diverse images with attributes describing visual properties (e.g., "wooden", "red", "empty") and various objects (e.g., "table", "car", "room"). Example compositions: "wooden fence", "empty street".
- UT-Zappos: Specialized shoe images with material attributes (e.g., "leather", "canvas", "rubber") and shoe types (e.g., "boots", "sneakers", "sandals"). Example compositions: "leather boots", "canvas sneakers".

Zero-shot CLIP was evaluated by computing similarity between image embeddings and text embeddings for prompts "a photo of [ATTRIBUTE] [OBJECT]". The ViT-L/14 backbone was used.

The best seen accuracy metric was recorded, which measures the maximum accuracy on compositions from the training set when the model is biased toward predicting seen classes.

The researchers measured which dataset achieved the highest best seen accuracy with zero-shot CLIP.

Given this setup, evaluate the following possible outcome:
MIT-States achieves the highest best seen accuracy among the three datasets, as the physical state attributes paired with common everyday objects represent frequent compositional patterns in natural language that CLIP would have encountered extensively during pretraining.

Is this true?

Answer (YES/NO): YES